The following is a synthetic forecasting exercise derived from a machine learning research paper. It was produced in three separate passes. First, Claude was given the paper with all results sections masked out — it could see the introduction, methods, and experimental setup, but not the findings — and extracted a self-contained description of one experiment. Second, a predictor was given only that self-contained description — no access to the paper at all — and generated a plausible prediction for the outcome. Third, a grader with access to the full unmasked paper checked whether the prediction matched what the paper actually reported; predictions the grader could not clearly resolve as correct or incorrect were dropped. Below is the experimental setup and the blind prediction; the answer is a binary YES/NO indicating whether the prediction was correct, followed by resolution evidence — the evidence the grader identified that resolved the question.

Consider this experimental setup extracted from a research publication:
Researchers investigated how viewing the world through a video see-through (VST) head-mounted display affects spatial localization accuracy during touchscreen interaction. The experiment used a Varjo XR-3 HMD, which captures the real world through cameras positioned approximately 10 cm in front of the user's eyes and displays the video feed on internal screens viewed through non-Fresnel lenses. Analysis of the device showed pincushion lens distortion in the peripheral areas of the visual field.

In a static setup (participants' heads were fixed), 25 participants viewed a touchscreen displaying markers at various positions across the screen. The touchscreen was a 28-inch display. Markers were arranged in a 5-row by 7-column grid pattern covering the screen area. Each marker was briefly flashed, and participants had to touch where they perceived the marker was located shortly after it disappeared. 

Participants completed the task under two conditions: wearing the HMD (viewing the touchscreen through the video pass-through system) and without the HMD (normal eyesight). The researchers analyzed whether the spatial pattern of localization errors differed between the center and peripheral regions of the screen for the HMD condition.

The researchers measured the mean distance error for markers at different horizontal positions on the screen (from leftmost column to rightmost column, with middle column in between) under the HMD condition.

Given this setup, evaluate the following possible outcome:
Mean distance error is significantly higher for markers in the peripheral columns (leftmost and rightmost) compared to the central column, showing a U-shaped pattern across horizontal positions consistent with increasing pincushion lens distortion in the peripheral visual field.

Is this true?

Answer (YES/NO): YES